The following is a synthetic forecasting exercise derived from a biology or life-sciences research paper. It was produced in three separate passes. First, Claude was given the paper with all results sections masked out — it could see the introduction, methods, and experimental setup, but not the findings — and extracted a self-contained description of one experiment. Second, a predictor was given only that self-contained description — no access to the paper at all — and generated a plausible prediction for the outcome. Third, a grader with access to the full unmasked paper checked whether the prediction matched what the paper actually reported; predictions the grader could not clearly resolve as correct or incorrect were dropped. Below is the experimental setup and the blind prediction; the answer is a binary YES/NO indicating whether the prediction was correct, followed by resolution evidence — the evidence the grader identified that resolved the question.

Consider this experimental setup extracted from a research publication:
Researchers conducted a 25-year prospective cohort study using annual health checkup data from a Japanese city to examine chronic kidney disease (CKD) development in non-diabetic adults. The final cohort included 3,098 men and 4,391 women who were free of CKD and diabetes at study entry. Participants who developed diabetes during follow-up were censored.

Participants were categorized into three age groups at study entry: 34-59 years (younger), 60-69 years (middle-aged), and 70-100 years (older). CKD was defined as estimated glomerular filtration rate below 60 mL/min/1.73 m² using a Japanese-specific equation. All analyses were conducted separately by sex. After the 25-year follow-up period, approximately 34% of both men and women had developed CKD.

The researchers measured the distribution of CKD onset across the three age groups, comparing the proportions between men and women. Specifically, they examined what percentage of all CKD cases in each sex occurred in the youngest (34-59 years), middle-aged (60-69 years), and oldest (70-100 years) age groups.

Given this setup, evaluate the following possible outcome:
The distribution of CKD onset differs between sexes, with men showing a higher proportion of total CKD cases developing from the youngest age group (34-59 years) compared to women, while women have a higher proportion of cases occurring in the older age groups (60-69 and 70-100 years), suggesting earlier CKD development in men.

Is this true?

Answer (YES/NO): NO